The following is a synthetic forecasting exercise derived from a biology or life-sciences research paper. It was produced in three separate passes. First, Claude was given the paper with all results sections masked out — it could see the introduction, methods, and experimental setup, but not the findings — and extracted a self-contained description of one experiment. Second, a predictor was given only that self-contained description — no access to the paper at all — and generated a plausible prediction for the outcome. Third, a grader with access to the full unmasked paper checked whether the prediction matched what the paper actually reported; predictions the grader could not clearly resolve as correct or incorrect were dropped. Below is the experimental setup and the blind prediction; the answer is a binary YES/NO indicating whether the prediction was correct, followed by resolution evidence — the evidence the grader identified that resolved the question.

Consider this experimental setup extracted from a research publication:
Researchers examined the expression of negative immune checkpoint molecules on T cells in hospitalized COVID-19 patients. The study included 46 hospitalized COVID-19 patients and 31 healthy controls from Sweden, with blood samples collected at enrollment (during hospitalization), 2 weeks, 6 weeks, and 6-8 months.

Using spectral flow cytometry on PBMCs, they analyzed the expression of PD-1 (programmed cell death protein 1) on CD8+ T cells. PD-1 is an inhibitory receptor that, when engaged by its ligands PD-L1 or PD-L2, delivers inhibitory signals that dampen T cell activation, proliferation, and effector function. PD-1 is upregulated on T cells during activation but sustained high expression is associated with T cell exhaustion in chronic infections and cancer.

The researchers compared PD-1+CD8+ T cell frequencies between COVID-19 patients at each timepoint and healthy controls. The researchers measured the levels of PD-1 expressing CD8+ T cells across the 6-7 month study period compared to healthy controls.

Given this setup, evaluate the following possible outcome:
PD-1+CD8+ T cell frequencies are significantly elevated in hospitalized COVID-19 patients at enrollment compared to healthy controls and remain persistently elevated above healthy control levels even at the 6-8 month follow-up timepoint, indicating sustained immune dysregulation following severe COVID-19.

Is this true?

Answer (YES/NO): NO